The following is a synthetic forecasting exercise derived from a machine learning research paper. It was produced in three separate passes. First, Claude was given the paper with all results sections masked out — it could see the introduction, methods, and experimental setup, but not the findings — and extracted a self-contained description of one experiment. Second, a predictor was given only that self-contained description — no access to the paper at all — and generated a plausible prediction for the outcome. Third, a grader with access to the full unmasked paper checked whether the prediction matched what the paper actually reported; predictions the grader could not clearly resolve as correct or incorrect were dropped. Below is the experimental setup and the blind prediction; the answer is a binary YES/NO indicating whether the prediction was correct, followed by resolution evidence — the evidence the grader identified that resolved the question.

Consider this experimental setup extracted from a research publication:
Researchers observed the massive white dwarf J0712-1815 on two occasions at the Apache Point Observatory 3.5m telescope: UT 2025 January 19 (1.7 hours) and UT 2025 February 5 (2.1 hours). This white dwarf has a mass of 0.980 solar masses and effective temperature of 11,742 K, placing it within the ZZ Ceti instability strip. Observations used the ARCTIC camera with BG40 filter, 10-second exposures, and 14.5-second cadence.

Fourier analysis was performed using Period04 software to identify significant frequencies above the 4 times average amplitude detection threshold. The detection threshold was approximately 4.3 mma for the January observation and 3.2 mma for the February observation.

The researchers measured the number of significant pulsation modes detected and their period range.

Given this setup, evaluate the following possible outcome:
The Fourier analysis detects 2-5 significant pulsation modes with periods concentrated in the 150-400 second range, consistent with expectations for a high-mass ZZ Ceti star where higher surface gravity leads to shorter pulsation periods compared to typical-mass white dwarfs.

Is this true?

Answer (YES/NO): NO